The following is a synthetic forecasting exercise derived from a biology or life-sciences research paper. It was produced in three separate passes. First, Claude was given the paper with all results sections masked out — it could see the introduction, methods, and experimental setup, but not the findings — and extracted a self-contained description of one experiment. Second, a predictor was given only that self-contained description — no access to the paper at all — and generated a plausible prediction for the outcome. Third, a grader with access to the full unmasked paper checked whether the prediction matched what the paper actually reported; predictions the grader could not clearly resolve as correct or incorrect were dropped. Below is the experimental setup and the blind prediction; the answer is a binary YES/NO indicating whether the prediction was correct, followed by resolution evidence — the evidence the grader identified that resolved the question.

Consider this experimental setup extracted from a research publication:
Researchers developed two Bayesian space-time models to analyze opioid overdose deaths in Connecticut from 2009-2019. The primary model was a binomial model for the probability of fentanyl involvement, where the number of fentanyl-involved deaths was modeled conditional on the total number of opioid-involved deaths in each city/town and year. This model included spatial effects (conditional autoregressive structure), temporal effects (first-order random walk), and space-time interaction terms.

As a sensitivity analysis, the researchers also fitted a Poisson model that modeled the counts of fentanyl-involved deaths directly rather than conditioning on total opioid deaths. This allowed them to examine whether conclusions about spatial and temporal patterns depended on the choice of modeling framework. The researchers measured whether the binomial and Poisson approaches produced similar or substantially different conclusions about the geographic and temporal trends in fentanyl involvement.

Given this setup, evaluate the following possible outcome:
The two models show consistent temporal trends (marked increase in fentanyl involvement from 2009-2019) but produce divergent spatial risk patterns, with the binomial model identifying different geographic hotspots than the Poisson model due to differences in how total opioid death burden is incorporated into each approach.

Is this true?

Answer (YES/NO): NO